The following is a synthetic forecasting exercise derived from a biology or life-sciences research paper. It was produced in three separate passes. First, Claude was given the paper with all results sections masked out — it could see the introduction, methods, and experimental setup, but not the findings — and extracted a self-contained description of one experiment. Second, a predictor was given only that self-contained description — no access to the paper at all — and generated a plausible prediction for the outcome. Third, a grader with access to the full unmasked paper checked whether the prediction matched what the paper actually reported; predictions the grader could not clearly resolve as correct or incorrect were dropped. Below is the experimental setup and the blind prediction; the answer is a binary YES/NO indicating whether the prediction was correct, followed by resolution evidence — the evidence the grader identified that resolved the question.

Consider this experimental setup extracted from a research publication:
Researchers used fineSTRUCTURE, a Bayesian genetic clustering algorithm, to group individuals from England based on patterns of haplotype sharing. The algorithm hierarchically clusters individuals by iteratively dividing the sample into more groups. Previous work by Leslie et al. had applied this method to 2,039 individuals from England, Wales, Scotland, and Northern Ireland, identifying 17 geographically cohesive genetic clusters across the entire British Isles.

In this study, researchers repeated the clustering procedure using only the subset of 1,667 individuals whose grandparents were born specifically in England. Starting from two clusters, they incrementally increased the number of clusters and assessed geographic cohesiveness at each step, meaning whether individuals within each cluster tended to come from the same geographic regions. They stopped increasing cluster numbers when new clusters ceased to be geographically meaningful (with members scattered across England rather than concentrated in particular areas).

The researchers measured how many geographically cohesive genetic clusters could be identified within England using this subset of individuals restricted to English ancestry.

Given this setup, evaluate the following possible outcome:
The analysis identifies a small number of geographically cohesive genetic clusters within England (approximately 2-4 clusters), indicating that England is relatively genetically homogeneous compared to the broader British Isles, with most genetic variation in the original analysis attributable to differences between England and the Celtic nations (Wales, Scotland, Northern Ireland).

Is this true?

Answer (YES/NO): NO